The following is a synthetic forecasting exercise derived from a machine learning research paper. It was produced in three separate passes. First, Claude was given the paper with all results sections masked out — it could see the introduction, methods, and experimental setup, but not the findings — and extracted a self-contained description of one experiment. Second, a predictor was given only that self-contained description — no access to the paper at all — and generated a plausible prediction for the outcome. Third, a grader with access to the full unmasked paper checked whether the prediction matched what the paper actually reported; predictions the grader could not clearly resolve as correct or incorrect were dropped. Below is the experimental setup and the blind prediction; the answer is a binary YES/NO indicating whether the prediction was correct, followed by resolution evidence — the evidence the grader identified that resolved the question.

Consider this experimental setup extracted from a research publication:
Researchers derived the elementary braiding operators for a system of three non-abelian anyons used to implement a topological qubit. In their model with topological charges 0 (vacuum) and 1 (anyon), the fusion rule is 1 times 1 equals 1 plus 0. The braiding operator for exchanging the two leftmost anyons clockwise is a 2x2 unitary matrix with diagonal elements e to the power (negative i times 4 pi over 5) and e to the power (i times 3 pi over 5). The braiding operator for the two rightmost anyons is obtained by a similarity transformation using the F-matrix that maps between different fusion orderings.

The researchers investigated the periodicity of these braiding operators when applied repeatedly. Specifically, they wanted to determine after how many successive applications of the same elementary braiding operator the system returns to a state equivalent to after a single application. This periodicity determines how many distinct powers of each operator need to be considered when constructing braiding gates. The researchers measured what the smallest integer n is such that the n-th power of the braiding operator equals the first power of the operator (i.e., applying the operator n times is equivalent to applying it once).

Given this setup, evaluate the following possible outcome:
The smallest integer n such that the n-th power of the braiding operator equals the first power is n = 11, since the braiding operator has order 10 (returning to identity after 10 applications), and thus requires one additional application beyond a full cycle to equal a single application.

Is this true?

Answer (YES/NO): NO